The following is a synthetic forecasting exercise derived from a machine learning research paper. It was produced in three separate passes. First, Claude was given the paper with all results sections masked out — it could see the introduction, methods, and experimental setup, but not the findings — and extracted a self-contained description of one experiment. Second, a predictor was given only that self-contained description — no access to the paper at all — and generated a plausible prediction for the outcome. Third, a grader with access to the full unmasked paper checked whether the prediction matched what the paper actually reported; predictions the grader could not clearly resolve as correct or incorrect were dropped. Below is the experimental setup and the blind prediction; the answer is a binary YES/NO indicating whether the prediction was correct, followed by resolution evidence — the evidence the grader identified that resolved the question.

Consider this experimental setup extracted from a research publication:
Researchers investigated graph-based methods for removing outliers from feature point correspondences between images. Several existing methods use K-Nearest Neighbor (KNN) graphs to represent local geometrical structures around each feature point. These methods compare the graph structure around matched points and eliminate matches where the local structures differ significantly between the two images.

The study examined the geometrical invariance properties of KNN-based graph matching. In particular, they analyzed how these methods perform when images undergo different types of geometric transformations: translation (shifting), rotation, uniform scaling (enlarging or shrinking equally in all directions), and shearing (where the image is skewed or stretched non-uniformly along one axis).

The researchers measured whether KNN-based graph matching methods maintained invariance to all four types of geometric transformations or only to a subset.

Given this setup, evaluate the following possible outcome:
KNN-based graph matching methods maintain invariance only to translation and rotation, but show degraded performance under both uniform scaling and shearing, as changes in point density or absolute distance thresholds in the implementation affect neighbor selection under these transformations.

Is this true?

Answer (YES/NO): NO